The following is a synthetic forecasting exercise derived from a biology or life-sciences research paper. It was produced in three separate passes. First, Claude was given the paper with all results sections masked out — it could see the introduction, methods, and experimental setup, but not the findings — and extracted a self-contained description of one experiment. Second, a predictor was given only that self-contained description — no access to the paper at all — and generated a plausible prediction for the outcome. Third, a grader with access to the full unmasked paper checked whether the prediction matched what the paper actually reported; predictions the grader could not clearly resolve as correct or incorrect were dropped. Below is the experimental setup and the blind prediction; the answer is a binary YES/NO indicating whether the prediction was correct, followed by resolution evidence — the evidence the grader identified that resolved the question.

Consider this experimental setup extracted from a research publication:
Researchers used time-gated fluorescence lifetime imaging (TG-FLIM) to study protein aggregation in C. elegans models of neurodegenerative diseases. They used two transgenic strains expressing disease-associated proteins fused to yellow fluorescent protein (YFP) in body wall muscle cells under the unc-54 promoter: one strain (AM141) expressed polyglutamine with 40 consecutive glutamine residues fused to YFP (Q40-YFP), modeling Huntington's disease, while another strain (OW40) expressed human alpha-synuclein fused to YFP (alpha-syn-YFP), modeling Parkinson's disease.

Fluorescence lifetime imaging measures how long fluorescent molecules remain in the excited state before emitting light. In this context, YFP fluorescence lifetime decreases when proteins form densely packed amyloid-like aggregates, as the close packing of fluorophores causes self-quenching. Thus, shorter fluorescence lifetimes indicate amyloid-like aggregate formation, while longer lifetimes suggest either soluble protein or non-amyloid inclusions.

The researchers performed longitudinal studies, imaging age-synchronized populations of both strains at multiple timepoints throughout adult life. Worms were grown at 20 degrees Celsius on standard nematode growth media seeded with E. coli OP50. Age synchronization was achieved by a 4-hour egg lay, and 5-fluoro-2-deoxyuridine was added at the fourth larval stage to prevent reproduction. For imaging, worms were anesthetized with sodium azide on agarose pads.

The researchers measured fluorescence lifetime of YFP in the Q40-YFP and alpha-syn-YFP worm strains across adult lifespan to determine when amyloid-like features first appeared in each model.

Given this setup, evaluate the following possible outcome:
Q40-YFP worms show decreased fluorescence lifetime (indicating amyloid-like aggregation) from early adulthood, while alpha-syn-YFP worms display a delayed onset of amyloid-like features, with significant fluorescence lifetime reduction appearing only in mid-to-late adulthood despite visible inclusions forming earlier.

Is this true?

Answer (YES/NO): YES